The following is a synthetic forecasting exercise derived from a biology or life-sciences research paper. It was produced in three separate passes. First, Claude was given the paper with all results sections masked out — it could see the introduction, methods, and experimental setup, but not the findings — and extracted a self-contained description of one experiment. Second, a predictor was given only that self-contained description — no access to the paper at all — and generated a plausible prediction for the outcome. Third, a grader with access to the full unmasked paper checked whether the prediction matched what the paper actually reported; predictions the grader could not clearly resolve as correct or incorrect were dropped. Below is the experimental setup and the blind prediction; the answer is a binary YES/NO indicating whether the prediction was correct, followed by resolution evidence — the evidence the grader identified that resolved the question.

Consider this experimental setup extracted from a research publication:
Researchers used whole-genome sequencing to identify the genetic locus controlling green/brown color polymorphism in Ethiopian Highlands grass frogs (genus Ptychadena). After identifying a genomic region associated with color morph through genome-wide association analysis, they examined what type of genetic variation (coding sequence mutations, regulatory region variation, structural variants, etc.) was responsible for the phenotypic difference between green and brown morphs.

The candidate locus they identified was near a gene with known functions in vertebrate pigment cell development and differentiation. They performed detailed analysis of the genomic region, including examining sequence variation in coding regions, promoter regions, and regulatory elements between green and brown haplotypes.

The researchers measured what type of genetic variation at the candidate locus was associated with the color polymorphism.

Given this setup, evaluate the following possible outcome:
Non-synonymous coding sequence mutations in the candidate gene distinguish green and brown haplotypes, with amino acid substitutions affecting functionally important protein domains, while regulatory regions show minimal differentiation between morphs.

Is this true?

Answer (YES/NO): NO